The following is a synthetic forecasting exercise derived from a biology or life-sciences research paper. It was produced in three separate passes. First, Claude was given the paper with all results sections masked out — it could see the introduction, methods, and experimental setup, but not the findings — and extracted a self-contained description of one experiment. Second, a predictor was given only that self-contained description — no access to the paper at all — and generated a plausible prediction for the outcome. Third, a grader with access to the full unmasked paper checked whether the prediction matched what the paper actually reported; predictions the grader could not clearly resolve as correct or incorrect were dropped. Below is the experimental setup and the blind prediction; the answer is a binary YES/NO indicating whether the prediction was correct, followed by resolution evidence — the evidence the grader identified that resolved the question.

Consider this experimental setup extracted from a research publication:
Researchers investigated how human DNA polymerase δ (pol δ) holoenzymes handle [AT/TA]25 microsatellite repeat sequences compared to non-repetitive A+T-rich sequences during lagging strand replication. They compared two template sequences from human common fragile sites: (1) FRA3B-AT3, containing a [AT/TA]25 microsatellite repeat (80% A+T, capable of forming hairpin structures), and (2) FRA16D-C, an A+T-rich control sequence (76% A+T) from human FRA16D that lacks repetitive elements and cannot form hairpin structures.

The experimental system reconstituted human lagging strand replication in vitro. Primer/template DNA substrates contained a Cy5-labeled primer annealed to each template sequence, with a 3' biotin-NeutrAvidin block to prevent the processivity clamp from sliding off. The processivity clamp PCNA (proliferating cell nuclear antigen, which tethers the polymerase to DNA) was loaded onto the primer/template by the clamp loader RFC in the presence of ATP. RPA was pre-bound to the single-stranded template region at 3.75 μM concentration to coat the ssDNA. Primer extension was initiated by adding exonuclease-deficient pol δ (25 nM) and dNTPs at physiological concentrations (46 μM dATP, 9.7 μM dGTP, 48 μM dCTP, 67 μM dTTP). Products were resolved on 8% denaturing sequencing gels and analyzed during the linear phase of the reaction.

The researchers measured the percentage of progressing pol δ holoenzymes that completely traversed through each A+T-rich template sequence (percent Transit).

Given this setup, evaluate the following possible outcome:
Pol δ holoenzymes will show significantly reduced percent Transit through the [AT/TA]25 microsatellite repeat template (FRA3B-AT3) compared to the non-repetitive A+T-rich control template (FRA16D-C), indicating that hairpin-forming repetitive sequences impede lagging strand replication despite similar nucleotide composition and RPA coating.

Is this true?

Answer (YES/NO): NO